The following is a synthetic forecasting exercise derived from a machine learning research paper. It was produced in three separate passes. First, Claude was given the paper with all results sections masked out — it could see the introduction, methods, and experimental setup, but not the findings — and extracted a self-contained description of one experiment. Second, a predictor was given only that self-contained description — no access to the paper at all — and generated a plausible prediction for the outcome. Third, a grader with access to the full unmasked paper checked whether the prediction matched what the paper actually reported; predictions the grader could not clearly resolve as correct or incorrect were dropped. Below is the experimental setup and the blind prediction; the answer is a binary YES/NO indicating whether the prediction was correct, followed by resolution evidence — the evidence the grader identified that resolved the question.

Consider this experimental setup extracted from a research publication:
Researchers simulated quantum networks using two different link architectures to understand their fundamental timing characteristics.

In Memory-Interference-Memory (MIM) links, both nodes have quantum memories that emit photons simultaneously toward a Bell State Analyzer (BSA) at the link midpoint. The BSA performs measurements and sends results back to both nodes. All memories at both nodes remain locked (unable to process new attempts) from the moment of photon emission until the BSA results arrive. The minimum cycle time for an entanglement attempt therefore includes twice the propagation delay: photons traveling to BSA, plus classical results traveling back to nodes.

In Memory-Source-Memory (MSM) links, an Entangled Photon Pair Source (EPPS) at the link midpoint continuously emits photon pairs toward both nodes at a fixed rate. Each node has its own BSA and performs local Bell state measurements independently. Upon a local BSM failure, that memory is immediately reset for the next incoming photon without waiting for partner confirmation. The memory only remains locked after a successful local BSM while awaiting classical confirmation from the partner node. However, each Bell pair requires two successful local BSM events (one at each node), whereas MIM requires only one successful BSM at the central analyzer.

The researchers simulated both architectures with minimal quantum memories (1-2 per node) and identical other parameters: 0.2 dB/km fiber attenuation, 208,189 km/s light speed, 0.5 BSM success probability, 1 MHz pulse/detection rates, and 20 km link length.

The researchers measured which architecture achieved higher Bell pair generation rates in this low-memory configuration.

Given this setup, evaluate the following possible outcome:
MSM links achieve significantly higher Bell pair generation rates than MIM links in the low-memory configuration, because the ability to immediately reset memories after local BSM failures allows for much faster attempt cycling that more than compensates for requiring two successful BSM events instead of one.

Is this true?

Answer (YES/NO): NO